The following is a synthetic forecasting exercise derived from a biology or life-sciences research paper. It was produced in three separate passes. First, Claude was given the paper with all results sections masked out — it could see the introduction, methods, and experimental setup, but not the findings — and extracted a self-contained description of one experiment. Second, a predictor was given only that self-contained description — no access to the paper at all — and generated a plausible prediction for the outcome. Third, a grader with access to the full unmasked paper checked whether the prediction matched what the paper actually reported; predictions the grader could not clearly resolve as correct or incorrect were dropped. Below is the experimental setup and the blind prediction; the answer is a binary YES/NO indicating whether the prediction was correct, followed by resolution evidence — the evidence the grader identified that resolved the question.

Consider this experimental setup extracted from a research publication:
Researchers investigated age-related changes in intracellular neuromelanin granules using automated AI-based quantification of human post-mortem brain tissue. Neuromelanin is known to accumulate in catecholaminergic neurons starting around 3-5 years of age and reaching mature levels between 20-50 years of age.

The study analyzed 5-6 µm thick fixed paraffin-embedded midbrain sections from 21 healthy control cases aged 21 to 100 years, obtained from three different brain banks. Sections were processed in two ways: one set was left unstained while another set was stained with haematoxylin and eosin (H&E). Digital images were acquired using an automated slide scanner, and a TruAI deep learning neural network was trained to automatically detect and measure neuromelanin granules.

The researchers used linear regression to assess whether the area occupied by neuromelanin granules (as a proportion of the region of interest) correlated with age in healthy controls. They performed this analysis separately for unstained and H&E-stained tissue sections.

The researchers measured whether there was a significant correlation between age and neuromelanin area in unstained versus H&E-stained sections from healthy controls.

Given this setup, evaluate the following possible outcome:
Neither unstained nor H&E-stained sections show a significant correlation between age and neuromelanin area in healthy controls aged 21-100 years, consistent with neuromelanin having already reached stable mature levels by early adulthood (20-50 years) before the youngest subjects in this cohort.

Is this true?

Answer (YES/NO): NO